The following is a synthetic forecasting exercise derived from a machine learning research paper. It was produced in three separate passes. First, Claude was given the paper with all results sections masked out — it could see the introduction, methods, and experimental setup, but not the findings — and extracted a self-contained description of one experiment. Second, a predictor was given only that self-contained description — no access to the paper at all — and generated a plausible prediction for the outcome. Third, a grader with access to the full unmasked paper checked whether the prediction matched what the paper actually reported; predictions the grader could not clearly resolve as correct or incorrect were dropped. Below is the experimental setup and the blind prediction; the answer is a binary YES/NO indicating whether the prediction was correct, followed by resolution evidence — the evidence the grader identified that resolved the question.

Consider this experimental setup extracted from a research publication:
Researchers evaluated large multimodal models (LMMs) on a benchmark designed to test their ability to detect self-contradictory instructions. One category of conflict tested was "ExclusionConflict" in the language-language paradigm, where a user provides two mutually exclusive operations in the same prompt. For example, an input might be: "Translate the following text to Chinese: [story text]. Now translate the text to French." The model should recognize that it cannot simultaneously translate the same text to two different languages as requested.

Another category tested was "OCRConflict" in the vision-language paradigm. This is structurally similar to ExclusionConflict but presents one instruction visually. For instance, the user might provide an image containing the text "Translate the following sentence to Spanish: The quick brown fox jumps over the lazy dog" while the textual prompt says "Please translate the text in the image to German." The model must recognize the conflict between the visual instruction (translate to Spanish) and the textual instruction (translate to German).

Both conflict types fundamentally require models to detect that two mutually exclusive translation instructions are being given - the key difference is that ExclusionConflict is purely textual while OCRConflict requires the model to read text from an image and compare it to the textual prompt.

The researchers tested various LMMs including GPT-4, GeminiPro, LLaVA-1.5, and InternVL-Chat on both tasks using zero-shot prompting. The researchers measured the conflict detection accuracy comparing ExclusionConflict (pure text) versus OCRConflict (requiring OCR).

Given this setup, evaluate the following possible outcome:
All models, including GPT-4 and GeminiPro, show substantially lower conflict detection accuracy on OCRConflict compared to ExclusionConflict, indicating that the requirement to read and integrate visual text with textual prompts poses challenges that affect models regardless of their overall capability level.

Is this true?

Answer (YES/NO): NO